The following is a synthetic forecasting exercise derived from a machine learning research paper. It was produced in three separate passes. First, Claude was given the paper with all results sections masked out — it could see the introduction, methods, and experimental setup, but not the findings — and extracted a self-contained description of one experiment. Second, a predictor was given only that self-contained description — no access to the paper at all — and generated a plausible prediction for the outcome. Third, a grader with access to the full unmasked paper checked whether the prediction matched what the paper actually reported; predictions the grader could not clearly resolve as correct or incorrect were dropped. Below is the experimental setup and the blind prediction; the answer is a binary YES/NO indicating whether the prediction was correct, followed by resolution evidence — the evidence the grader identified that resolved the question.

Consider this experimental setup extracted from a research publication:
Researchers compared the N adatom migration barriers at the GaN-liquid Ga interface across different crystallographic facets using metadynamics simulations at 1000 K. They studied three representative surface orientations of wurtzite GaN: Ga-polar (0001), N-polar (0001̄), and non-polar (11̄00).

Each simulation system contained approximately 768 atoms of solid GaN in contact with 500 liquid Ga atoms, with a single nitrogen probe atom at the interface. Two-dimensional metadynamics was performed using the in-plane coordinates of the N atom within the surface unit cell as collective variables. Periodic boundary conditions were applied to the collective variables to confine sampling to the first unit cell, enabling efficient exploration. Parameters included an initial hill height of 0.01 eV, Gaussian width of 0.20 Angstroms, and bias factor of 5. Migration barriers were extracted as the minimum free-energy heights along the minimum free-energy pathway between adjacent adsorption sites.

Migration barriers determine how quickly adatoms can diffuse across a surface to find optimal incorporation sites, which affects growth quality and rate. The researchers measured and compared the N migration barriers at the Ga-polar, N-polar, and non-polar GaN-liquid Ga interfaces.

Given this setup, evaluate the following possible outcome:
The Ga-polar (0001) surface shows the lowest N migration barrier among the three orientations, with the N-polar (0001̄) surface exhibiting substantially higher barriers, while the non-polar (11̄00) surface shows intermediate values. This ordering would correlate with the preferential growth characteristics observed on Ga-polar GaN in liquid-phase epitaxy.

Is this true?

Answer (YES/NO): NO